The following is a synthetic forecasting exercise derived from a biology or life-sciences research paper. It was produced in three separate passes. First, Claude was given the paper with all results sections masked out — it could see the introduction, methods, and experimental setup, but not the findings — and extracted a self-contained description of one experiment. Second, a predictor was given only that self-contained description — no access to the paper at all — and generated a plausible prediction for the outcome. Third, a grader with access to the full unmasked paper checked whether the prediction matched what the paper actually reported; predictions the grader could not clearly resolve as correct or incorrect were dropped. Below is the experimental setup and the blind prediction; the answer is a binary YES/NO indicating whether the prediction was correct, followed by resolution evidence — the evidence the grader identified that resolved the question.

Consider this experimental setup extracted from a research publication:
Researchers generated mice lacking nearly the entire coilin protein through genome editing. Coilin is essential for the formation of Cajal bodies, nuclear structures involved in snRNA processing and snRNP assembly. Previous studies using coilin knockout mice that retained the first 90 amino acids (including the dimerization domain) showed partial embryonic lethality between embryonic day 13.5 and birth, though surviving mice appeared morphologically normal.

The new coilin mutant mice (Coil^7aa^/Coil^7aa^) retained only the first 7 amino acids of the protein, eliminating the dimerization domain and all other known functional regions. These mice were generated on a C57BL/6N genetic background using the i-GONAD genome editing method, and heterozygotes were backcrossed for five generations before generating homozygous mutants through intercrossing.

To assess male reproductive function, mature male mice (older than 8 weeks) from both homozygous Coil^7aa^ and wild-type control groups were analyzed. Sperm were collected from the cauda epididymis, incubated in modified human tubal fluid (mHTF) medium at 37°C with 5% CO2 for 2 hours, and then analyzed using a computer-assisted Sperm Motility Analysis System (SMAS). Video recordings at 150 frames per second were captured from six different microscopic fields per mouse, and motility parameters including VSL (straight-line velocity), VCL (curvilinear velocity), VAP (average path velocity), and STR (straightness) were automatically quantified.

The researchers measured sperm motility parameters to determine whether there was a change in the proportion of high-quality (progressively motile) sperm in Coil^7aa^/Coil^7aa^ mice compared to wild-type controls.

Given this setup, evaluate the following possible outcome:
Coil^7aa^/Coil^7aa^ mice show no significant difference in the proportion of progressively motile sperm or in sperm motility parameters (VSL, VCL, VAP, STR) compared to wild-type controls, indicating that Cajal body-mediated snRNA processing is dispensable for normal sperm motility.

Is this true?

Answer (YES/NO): NO